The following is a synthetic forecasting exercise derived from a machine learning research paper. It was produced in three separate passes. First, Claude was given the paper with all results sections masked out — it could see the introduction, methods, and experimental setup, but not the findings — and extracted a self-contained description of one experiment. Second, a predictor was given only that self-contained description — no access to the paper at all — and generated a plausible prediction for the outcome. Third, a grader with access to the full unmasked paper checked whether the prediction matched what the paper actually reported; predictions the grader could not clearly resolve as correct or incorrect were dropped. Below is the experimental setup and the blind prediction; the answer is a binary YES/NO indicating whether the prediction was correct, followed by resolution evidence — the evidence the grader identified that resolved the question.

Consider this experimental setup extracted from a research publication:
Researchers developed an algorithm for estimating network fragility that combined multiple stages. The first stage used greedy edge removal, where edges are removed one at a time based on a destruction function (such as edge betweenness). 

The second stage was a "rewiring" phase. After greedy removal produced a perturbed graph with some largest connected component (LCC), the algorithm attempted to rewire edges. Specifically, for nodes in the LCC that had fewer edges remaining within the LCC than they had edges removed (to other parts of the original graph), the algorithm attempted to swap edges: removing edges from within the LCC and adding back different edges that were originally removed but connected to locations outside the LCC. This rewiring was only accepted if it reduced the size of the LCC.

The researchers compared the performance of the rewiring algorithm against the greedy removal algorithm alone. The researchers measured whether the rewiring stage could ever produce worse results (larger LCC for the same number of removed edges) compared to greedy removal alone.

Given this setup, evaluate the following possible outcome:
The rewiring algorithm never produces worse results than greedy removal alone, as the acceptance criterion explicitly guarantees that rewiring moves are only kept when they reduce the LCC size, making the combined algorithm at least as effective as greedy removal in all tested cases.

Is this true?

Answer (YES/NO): YES